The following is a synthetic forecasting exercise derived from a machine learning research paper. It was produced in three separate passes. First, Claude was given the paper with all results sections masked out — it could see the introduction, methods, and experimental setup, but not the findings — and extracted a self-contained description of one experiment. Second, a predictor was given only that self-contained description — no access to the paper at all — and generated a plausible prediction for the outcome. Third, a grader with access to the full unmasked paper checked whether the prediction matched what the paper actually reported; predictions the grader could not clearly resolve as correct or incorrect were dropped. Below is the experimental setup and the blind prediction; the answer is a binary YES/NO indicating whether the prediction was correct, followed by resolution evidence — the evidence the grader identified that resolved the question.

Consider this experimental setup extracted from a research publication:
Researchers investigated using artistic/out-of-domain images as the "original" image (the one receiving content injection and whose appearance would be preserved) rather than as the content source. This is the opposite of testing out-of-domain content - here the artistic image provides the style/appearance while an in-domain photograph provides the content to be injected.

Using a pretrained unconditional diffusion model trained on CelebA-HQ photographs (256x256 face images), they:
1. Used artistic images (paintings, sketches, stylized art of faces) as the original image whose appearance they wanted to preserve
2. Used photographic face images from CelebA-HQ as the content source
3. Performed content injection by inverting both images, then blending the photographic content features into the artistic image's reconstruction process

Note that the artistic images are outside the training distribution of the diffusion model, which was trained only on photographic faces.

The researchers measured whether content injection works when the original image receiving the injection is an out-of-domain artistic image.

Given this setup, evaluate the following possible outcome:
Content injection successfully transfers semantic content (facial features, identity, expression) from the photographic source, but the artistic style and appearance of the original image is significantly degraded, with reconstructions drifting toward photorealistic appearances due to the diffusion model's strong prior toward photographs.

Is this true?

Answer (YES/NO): NO